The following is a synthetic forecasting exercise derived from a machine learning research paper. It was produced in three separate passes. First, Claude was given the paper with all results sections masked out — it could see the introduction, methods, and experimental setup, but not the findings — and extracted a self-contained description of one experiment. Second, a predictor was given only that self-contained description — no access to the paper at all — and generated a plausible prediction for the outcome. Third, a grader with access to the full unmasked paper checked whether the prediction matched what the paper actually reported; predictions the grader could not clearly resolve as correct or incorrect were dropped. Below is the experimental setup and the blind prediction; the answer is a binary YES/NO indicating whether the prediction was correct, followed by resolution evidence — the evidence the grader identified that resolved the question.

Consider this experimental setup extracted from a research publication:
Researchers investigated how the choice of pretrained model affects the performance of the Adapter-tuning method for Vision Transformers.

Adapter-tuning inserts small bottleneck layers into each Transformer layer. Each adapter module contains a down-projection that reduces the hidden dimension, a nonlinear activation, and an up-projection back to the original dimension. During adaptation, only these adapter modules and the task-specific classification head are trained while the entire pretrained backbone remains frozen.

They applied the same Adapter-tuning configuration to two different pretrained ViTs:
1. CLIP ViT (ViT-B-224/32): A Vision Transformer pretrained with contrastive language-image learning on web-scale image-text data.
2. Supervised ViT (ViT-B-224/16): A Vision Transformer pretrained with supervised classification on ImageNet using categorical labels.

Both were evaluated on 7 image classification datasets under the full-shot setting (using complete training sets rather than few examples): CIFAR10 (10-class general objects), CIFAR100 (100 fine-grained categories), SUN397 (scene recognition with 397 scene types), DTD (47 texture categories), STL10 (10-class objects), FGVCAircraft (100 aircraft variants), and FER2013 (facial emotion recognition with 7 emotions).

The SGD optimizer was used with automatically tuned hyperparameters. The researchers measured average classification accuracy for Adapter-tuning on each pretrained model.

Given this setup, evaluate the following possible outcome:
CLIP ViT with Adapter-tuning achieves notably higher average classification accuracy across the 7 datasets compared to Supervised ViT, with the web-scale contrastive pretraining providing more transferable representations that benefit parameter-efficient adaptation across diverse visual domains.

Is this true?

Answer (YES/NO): NO